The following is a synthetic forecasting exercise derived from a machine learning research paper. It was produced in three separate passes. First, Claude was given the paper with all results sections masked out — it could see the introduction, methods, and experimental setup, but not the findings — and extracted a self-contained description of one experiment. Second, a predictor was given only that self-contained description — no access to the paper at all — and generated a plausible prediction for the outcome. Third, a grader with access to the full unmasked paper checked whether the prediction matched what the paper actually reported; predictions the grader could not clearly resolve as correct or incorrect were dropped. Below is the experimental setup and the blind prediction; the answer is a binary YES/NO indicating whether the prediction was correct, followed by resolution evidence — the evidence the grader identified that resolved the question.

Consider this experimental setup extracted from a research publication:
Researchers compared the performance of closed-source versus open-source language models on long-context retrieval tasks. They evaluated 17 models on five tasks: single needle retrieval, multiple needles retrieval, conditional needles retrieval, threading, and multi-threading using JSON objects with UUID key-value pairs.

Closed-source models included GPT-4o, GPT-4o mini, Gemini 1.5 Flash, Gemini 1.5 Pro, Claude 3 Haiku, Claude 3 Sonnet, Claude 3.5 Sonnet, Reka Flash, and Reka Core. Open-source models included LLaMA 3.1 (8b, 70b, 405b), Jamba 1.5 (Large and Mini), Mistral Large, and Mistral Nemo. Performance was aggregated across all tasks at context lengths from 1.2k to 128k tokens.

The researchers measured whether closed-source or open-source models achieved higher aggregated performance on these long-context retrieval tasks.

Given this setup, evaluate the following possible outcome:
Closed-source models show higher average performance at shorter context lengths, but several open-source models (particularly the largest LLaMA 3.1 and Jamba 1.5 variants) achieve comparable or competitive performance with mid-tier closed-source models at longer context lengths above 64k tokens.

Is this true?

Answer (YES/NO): NO